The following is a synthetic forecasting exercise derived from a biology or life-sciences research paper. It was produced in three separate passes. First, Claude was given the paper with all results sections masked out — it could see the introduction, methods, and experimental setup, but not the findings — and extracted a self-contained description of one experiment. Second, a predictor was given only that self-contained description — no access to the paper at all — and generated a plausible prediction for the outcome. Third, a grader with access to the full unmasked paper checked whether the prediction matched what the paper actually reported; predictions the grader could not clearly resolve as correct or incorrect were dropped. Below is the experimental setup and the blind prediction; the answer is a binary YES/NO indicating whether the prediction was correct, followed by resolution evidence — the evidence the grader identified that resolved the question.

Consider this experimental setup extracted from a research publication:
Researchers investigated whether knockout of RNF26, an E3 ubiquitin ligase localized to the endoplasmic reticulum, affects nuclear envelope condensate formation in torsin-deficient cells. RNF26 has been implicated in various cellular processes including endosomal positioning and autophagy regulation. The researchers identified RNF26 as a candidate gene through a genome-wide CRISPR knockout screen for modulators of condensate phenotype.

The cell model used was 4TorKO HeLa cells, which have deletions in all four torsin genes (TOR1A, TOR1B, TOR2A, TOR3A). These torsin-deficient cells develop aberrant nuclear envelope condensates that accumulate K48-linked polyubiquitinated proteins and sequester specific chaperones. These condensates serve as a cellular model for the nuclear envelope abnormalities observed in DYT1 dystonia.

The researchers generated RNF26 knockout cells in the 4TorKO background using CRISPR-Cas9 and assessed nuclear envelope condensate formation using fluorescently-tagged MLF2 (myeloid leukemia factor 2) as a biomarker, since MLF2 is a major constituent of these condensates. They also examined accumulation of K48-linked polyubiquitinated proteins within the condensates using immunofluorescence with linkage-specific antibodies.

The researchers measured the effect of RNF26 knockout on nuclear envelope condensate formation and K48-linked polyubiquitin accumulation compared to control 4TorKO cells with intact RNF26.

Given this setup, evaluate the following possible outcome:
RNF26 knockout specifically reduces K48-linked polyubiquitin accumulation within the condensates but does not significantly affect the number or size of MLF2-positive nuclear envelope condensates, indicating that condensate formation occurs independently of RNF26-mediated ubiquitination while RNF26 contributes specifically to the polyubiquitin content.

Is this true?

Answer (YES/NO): NO